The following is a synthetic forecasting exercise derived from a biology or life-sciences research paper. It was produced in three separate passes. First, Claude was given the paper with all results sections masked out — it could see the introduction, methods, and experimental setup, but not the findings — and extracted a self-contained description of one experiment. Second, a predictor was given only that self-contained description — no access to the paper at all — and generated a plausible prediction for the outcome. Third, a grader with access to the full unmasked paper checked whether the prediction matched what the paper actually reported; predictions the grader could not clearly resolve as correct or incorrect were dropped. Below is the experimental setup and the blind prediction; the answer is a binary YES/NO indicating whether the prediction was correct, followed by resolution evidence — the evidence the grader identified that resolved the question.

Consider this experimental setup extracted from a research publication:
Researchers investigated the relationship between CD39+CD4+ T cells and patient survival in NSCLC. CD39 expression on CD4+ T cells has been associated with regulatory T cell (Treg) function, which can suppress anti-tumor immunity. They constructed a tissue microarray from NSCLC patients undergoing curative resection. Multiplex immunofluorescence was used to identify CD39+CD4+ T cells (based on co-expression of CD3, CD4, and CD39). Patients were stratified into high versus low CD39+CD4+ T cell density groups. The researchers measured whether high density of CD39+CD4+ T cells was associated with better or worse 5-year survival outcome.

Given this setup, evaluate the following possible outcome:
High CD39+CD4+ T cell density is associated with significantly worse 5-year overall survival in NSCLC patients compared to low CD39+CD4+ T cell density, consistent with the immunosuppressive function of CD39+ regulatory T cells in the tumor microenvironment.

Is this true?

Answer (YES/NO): YES